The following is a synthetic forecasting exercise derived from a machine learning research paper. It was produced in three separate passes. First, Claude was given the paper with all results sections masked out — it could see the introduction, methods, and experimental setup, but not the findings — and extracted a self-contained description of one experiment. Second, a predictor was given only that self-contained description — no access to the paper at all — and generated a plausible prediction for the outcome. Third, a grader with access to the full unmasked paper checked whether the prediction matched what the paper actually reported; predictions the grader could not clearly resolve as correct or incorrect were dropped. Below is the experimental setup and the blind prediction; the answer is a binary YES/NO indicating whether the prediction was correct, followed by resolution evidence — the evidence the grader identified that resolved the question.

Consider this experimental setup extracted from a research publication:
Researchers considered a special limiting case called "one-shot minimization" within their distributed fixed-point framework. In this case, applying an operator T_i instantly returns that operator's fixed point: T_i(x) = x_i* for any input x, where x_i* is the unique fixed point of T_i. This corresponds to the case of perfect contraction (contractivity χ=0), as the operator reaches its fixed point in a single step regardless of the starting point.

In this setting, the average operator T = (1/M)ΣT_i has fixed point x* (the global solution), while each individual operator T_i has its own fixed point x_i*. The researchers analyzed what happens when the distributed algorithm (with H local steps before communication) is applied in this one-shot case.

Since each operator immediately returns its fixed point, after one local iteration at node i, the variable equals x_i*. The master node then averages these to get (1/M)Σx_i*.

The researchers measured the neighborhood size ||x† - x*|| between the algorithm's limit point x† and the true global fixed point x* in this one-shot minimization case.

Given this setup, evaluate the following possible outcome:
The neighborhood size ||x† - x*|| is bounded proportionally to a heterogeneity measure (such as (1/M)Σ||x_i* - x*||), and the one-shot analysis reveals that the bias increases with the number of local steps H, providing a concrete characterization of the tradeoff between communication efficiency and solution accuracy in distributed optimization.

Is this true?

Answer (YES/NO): NO